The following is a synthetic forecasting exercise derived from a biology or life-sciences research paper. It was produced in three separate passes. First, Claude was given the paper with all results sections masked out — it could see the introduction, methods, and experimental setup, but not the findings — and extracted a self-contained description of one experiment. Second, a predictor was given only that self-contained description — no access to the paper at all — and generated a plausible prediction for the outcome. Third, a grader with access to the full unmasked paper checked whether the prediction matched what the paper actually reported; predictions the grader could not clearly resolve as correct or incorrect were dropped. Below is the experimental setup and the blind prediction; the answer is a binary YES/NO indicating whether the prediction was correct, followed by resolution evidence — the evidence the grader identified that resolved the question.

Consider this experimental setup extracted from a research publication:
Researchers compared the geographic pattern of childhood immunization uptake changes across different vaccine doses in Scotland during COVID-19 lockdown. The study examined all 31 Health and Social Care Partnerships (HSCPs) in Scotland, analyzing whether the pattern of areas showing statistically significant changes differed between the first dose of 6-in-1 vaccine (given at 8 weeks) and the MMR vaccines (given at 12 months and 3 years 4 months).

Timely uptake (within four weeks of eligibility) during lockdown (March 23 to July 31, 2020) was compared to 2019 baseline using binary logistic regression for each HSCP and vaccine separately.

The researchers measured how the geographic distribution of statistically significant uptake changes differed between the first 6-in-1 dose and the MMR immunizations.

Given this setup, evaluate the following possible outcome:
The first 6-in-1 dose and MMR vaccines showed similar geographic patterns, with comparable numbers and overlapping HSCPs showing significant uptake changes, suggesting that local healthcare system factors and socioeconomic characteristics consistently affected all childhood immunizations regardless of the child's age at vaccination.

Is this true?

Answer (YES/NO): NO